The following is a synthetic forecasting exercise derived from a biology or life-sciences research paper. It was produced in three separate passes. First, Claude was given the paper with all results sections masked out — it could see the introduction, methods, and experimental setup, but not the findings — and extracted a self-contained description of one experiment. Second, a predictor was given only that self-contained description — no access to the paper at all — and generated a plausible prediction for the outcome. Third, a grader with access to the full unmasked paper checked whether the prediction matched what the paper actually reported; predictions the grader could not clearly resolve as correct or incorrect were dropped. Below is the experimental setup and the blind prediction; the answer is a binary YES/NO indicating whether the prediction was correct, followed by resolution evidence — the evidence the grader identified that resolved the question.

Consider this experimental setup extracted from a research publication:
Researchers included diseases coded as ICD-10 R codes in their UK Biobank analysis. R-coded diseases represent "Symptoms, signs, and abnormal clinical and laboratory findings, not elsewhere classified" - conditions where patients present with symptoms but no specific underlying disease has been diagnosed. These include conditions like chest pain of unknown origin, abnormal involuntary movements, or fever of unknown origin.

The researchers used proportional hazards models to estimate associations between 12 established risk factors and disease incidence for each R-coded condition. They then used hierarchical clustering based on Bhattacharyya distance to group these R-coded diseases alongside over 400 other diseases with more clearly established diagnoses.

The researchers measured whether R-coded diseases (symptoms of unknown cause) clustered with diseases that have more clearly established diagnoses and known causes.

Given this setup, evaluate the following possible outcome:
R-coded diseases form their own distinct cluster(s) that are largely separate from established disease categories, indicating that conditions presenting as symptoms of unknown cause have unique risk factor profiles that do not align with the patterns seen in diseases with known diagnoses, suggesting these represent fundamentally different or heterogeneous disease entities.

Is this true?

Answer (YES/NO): NO